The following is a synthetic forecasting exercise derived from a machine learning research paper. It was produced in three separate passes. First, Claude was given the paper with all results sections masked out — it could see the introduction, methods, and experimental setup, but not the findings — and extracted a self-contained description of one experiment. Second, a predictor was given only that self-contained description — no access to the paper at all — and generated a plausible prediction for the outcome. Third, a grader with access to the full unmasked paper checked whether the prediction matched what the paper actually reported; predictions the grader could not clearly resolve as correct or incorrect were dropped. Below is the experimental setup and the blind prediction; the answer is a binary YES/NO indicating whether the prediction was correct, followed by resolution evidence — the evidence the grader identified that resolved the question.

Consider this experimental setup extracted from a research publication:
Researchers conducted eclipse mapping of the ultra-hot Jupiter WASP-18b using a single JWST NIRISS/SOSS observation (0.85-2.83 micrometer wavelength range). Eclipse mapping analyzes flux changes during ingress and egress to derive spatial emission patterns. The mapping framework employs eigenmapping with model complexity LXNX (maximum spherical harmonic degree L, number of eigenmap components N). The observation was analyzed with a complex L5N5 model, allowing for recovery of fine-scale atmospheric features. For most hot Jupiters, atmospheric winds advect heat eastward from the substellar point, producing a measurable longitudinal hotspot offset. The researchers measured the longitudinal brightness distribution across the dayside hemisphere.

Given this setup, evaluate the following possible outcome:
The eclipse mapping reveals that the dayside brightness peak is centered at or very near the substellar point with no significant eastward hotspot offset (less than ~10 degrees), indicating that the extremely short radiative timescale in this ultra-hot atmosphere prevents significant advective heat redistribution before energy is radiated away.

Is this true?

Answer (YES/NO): YES